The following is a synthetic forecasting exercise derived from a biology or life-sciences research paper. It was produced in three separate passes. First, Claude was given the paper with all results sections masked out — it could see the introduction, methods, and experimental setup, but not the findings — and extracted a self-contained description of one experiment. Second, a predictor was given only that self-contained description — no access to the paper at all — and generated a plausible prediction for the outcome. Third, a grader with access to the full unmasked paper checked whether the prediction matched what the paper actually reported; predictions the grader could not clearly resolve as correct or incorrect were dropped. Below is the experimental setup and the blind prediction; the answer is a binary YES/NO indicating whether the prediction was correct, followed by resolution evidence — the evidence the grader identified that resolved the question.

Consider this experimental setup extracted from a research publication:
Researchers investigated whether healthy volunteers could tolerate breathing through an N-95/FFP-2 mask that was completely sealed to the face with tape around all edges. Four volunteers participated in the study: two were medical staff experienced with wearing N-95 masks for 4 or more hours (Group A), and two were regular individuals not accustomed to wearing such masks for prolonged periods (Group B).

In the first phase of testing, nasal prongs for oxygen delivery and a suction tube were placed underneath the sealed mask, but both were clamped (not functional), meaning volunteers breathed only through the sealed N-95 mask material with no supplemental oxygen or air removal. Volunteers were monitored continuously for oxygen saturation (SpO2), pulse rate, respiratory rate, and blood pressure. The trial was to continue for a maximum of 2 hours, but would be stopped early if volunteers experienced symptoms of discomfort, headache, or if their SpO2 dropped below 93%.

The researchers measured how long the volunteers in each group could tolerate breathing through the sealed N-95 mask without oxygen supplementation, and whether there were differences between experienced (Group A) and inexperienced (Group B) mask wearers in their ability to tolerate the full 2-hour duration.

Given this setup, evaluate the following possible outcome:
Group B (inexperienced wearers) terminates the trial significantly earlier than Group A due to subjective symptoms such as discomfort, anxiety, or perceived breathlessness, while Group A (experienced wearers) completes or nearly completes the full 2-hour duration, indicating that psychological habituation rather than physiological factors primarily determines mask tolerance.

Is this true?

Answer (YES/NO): NO